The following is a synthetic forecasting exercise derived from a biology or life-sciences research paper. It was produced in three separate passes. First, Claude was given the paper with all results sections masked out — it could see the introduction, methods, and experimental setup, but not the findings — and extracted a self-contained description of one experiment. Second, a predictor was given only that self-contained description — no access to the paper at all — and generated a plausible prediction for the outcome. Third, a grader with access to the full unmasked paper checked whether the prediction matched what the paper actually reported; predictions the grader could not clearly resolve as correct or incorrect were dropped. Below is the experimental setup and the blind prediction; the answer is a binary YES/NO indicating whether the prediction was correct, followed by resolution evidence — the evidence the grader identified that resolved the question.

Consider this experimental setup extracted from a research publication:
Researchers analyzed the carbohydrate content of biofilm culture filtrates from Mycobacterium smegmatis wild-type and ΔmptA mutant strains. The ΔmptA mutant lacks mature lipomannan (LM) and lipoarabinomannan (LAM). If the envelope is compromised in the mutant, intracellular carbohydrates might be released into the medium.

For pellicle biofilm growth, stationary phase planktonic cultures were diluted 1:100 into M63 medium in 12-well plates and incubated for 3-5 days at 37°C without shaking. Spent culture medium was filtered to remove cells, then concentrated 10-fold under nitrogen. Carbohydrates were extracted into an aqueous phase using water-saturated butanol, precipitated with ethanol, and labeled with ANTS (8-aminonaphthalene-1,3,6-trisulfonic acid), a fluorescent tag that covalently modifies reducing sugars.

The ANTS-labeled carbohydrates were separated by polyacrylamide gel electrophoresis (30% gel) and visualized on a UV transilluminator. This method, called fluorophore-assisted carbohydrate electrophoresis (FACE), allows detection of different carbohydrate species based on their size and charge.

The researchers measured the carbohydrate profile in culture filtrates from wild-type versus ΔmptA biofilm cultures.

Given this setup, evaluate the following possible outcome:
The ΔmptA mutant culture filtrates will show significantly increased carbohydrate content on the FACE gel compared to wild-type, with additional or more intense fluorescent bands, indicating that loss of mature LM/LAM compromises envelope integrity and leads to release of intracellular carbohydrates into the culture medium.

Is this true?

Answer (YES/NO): YES